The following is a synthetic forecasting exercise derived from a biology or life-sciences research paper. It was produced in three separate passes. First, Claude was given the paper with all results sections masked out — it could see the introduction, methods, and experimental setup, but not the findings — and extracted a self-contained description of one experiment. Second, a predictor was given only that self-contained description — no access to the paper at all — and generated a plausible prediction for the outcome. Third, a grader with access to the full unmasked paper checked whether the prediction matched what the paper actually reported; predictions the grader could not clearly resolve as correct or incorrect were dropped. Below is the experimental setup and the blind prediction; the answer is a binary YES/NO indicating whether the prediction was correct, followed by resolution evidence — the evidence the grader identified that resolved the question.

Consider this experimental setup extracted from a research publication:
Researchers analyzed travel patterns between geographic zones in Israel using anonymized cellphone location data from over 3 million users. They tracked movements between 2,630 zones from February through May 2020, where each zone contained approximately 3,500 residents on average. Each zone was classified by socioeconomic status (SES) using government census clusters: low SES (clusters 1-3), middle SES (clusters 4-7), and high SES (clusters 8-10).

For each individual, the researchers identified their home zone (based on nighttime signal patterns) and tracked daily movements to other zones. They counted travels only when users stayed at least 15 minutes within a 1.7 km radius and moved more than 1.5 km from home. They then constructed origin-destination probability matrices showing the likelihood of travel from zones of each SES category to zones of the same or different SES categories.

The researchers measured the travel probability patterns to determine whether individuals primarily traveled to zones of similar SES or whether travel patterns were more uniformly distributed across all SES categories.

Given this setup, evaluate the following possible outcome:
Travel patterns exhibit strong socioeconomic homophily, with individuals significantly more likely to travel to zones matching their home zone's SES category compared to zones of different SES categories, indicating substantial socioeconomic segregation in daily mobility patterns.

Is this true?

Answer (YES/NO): YES